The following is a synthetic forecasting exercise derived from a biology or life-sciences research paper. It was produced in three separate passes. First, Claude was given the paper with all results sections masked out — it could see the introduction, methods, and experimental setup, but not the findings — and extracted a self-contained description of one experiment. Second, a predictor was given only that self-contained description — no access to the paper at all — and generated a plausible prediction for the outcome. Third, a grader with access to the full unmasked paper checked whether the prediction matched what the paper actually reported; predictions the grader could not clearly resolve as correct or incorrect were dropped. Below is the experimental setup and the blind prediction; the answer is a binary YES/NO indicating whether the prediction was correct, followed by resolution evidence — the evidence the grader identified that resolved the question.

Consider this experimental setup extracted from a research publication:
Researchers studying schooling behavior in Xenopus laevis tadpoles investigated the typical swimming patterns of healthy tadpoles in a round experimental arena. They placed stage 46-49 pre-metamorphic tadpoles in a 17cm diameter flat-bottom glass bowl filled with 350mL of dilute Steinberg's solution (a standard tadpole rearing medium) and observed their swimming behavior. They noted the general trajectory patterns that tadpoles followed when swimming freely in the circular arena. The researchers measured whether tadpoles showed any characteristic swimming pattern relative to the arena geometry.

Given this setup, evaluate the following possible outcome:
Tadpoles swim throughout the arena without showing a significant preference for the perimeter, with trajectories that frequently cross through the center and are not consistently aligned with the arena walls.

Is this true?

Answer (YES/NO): NO